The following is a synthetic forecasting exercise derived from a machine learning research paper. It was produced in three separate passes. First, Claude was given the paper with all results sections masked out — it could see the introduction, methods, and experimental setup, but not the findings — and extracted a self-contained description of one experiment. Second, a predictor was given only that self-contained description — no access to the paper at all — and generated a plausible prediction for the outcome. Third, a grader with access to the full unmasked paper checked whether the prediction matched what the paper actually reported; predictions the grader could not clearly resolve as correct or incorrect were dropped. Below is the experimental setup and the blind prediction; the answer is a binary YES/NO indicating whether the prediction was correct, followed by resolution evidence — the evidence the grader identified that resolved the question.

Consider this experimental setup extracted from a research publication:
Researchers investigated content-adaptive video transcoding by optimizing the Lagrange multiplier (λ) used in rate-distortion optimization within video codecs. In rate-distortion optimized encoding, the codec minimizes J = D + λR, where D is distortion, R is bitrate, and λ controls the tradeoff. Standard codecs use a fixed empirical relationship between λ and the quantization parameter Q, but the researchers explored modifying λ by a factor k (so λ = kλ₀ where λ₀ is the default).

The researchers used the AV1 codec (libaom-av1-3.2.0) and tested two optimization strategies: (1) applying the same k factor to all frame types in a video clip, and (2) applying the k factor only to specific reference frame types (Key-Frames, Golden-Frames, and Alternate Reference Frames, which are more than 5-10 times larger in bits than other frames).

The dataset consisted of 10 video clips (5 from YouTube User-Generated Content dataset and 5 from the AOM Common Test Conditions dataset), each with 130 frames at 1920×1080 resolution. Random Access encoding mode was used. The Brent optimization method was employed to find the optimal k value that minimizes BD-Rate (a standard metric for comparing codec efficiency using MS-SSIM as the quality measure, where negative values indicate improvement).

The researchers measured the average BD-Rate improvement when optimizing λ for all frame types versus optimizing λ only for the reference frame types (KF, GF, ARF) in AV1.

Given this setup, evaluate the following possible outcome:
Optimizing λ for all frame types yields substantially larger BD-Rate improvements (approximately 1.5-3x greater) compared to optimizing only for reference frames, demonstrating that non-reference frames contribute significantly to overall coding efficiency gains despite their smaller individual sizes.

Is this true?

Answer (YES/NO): NO